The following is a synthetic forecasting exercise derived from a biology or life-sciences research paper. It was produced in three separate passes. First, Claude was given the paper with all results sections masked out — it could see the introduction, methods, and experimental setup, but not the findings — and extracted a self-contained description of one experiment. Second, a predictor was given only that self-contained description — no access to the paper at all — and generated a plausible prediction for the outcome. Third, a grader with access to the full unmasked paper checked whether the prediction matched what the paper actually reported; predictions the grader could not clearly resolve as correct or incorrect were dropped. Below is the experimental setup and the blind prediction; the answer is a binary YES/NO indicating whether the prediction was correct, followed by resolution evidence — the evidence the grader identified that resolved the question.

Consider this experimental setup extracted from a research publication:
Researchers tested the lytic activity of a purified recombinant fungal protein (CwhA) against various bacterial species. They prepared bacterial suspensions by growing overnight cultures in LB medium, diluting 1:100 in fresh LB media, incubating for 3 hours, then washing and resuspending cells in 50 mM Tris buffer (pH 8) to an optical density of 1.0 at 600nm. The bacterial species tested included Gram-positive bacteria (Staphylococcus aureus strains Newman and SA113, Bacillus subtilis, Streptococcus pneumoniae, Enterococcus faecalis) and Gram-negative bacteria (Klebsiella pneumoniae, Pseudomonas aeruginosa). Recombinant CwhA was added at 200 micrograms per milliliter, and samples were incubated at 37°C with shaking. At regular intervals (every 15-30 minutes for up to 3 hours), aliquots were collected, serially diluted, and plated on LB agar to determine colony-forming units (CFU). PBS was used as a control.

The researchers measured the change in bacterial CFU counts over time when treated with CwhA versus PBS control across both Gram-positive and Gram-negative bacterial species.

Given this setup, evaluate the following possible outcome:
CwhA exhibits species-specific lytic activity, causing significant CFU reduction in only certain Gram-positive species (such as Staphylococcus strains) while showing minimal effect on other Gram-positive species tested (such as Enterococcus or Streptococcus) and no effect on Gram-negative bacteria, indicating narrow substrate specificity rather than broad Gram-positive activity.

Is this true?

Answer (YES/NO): NO